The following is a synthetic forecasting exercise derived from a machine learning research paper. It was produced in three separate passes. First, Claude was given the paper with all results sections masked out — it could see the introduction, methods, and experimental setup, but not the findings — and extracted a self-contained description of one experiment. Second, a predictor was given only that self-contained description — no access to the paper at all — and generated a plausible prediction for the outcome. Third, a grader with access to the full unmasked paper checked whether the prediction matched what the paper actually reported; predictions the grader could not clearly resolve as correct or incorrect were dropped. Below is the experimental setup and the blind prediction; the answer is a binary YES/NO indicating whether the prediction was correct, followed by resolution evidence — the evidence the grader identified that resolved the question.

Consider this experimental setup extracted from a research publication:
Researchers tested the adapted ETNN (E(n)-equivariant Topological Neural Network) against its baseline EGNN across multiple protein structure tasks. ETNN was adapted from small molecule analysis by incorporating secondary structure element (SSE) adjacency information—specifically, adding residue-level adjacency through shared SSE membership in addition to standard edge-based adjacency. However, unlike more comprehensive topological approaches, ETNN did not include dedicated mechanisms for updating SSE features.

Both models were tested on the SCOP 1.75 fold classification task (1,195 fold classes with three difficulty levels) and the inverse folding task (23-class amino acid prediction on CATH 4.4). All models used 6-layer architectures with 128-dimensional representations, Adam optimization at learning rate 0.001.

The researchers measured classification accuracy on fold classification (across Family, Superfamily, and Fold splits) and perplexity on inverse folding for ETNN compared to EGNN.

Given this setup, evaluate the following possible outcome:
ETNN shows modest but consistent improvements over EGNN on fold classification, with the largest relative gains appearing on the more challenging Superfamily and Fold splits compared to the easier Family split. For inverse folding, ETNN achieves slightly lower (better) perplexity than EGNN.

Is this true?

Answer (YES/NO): NO